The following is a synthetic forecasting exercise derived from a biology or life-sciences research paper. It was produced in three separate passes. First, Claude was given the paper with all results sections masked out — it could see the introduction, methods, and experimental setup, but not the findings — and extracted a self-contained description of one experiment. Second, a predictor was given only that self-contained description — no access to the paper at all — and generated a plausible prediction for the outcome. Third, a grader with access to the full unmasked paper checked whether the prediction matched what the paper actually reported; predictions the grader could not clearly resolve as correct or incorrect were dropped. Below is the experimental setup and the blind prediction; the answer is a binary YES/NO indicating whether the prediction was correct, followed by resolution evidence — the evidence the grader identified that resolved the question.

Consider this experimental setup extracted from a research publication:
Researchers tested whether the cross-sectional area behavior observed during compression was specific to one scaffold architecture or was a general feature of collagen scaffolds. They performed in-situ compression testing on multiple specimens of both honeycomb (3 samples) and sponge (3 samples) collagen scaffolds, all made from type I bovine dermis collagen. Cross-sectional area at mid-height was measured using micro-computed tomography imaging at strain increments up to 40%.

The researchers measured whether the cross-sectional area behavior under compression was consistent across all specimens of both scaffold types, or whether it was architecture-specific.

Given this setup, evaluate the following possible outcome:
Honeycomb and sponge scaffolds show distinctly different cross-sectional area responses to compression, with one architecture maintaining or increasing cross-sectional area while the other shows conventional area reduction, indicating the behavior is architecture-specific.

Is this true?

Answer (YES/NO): NO